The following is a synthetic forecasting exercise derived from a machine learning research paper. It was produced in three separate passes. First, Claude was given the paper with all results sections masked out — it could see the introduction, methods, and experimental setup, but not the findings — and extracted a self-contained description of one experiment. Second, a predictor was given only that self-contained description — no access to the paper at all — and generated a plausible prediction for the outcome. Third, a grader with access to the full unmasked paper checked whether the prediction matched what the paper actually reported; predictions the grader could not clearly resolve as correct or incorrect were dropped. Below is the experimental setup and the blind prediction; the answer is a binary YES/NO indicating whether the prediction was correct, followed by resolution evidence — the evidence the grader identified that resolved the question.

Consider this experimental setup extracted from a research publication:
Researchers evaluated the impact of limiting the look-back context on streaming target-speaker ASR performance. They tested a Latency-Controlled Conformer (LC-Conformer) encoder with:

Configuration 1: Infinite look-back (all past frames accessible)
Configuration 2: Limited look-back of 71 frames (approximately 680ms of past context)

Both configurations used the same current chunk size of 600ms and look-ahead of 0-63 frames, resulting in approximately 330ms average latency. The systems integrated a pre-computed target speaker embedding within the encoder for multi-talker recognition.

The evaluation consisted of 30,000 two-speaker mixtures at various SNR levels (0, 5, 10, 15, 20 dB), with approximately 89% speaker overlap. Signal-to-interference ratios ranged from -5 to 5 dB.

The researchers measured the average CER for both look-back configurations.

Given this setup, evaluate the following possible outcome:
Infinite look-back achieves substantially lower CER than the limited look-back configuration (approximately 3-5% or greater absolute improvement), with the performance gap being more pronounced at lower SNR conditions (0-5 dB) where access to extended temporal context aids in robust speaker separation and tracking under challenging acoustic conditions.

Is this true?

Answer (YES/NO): NO